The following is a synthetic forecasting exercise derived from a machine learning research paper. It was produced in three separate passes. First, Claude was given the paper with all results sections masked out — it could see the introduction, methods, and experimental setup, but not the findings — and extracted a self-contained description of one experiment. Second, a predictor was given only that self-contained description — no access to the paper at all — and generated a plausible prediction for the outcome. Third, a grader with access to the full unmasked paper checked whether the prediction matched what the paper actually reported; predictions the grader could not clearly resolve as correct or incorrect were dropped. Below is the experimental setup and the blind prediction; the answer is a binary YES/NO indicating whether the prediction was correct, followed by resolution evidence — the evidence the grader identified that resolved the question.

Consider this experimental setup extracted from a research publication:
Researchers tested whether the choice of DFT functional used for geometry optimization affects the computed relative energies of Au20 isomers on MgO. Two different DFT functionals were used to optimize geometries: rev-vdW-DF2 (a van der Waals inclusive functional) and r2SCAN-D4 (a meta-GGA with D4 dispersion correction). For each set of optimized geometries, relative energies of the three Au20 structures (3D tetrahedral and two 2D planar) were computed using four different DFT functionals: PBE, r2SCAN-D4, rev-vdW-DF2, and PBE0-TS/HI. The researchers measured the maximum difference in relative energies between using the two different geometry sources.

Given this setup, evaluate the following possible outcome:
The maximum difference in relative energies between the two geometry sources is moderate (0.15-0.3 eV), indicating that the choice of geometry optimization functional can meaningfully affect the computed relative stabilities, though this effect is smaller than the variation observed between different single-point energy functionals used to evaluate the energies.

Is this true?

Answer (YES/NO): NO